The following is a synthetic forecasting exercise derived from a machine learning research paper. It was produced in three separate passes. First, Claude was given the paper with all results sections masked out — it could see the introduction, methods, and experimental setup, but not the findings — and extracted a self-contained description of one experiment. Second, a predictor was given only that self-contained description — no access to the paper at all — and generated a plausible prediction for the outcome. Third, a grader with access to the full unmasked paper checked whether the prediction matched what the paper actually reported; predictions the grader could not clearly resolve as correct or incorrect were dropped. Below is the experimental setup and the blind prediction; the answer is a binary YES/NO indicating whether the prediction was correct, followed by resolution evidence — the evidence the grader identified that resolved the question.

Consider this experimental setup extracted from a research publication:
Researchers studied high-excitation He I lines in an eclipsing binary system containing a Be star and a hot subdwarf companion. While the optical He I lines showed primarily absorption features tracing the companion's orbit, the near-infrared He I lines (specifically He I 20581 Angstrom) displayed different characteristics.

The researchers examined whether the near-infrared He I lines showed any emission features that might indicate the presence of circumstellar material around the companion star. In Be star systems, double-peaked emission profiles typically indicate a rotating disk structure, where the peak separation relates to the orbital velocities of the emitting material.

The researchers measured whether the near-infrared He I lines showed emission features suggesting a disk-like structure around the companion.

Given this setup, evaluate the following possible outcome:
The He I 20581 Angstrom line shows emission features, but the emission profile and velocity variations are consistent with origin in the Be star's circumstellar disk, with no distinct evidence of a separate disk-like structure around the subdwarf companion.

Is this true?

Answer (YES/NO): NO